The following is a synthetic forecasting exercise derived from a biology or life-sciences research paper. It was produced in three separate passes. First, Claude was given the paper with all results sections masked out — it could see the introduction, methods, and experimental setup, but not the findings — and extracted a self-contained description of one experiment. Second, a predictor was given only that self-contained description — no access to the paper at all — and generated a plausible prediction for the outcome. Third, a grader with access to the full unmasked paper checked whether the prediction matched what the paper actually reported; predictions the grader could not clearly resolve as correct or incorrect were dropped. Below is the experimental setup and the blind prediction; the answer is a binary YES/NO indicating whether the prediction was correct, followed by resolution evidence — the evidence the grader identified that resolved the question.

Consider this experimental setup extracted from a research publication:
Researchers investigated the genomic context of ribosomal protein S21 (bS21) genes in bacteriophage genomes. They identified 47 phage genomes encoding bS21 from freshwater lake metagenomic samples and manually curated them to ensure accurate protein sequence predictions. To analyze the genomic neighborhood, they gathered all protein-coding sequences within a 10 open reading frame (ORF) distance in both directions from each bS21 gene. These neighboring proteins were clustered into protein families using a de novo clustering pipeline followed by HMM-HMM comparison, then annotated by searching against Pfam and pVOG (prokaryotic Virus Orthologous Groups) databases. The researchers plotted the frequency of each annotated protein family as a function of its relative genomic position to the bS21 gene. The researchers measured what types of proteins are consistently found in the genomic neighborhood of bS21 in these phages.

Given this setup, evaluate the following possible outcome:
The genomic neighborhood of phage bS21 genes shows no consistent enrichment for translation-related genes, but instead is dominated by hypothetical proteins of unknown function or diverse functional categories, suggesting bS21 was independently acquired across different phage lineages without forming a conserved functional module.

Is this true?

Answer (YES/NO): NO